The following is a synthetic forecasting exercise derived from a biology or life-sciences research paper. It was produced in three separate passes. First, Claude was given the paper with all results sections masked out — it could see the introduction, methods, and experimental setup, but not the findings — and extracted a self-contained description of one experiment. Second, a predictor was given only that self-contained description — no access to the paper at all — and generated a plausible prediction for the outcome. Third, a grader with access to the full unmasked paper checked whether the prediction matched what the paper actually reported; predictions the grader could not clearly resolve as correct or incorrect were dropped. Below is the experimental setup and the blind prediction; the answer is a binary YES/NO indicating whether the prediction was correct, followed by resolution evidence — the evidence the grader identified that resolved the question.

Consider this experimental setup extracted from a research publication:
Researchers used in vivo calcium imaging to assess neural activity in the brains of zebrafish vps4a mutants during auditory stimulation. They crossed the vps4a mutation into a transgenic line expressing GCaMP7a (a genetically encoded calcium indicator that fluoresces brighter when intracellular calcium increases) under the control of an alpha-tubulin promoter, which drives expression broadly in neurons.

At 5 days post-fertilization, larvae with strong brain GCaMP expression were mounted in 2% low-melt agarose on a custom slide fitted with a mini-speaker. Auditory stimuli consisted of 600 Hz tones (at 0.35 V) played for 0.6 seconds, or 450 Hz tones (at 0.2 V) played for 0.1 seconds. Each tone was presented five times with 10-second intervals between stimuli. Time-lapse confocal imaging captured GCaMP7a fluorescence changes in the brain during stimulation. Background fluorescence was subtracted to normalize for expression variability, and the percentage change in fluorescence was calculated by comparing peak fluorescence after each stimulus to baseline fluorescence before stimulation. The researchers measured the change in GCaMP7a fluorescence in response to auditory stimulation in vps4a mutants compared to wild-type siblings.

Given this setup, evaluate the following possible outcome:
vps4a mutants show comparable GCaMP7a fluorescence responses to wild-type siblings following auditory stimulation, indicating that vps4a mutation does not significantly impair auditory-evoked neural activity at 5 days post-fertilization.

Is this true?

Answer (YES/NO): NO